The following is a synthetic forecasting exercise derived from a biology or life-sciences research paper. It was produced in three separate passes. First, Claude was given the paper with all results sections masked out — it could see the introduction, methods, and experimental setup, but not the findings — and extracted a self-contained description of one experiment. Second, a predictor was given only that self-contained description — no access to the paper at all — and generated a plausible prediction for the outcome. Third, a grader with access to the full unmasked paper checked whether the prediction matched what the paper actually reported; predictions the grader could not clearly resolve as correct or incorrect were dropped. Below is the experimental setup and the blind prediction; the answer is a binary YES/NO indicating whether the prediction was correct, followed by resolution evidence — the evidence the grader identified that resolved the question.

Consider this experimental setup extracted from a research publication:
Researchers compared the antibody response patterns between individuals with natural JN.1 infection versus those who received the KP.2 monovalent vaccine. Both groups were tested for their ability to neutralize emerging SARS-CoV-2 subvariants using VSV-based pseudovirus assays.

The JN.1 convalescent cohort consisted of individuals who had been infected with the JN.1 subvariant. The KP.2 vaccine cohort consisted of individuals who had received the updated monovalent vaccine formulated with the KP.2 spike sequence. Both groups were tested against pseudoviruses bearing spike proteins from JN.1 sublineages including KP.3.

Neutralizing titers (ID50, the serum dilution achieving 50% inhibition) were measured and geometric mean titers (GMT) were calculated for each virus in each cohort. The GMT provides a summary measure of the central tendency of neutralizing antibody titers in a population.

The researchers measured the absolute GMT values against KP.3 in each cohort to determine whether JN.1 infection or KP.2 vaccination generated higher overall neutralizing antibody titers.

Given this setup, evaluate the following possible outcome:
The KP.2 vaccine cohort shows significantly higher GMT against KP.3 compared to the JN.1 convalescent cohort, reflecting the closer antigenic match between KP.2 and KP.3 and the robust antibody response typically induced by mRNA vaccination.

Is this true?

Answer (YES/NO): YES